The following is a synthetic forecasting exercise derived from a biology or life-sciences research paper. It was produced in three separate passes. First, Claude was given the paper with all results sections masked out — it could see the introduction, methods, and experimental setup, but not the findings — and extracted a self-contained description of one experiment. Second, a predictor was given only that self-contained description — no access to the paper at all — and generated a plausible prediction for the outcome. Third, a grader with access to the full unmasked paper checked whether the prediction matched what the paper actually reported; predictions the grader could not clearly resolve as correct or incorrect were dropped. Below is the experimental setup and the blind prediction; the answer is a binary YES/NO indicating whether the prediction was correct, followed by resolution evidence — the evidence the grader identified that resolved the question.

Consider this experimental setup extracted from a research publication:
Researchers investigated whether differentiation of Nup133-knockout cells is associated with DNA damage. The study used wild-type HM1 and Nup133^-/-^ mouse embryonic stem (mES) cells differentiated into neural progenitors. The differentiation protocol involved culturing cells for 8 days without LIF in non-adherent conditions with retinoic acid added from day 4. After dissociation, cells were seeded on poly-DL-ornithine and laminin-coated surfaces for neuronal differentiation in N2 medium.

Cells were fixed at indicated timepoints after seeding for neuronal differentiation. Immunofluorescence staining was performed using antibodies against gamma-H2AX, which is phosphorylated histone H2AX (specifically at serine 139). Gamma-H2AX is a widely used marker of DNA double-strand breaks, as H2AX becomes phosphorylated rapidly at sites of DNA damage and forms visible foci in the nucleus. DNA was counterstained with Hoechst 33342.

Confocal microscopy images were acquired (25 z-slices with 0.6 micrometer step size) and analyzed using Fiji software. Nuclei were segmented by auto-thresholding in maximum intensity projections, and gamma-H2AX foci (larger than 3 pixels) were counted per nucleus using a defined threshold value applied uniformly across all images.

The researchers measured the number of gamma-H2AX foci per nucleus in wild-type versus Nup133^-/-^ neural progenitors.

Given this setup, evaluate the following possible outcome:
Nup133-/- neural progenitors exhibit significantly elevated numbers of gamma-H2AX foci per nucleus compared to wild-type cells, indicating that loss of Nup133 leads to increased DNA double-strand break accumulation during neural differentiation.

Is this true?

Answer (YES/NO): YES